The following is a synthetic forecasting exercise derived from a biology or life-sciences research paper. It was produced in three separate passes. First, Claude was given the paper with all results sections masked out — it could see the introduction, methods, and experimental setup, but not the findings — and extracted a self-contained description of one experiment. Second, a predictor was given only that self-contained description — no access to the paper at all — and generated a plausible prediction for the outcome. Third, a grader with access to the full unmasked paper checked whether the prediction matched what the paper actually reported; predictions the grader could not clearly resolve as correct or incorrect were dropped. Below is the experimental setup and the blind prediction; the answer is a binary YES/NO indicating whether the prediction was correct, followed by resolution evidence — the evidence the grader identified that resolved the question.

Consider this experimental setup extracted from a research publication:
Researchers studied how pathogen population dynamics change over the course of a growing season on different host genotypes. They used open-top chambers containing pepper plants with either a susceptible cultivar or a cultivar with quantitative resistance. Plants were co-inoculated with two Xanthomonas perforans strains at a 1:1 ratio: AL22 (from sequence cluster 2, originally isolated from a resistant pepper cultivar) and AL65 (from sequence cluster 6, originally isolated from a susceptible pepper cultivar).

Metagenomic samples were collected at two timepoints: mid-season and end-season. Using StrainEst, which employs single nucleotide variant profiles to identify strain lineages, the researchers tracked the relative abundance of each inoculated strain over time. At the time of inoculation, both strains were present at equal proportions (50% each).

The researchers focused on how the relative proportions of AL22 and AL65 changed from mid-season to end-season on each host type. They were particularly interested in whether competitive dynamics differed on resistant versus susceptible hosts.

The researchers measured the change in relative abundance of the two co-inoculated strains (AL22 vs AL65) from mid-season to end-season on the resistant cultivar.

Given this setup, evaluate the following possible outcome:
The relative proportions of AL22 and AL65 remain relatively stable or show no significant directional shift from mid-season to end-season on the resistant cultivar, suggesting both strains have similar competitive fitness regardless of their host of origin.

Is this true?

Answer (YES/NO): NO